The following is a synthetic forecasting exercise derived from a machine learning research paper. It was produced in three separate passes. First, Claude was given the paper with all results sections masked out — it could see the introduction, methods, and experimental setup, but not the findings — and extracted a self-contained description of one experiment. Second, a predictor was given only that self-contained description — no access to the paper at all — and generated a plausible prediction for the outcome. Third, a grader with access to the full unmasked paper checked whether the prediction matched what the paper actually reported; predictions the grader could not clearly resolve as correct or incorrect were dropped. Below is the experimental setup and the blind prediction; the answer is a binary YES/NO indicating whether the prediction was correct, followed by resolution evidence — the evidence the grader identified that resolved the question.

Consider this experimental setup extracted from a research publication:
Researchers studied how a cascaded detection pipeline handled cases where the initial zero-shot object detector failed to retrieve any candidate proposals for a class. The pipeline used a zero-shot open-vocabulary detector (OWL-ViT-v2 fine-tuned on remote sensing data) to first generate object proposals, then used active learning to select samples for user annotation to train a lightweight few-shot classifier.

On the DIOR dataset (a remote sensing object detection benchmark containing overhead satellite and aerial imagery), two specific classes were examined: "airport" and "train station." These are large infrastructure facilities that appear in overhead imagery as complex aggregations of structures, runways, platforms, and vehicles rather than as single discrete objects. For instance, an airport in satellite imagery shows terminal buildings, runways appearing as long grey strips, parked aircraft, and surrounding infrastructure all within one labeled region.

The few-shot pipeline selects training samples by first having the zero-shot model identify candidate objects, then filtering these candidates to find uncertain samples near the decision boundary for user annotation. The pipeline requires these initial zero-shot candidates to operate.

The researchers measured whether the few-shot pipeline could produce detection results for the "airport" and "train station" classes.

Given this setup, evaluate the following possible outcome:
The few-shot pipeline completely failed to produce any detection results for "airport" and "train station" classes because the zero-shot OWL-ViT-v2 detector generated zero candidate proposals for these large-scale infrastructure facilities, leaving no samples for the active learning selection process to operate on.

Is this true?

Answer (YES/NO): NO